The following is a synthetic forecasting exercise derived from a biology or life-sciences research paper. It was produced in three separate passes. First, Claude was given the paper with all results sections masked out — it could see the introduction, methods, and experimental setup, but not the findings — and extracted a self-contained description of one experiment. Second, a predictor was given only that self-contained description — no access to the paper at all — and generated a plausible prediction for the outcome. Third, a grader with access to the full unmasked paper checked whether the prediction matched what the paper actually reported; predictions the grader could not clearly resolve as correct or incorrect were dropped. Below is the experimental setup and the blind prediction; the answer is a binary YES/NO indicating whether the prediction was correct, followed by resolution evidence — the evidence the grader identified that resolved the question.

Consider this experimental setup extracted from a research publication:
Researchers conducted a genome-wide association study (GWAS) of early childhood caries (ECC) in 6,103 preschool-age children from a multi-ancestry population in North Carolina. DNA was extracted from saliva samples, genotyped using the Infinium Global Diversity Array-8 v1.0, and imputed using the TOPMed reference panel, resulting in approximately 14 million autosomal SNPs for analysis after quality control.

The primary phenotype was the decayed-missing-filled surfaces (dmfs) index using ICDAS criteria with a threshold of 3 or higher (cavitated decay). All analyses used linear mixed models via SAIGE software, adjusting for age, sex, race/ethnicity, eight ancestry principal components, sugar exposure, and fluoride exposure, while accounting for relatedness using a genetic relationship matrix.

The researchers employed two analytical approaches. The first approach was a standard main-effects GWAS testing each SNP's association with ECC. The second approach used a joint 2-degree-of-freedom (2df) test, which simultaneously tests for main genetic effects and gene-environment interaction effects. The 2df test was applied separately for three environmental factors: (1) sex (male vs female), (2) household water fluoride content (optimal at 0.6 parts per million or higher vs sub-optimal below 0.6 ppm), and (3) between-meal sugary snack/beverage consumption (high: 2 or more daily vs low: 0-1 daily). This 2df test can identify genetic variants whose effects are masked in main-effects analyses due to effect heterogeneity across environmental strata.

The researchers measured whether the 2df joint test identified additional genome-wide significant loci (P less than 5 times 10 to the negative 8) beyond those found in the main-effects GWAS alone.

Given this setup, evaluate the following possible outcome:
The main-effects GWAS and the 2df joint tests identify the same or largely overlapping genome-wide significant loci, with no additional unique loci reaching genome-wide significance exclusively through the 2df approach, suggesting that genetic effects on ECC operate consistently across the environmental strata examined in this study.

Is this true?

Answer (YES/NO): NO